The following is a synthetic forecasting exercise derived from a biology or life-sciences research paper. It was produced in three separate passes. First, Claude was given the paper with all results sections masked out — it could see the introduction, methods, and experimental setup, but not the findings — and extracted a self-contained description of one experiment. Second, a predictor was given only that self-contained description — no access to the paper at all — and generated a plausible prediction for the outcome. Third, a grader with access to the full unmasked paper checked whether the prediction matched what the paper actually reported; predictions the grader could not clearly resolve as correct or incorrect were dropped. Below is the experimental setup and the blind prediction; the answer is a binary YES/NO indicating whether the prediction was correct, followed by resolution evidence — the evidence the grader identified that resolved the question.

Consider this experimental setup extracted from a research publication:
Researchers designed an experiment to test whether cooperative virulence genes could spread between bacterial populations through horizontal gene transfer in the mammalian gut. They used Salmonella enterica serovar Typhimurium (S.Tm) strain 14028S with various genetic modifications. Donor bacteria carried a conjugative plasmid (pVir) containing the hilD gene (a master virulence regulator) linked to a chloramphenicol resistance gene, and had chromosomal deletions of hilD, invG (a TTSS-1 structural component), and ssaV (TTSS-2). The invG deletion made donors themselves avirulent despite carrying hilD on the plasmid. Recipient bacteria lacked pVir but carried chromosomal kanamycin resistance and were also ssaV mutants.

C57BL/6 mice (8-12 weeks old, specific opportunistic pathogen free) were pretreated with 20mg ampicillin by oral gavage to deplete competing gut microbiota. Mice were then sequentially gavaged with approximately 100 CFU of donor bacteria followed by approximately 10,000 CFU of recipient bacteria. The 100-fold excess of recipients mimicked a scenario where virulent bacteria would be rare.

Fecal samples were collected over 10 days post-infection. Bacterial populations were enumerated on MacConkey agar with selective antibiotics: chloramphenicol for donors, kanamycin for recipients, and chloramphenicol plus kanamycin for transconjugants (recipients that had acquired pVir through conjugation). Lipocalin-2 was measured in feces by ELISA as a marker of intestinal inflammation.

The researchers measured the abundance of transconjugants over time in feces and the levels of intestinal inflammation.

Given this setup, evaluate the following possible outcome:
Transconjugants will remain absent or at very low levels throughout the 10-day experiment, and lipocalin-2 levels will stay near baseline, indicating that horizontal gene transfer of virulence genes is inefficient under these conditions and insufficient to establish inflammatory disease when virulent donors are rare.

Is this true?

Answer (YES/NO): NO